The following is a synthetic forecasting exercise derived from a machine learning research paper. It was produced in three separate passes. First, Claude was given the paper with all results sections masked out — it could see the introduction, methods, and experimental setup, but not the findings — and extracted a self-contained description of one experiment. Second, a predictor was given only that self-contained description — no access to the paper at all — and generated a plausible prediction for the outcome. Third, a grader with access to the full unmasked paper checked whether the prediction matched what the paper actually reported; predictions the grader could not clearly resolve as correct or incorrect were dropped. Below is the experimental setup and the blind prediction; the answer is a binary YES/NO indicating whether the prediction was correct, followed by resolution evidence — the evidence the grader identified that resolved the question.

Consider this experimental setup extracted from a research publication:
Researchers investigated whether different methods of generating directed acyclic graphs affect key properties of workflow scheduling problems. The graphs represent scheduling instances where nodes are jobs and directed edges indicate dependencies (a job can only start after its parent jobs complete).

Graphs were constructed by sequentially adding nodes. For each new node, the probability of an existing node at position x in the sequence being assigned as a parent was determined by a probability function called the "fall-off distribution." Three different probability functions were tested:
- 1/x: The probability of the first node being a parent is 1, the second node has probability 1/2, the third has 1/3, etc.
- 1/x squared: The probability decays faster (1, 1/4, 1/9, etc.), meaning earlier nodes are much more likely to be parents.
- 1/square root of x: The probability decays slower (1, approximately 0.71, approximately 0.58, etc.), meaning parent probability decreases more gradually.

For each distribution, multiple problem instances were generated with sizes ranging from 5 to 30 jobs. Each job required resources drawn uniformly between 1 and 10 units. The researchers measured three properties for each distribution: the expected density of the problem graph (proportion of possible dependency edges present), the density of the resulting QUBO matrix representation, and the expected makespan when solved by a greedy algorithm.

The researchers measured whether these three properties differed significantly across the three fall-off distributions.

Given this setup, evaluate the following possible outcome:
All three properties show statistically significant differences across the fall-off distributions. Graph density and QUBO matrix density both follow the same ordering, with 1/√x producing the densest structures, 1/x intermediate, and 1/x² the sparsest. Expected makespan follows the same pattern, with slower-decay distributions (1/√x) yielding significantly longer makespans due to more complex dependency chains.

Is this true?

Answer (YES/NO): NO